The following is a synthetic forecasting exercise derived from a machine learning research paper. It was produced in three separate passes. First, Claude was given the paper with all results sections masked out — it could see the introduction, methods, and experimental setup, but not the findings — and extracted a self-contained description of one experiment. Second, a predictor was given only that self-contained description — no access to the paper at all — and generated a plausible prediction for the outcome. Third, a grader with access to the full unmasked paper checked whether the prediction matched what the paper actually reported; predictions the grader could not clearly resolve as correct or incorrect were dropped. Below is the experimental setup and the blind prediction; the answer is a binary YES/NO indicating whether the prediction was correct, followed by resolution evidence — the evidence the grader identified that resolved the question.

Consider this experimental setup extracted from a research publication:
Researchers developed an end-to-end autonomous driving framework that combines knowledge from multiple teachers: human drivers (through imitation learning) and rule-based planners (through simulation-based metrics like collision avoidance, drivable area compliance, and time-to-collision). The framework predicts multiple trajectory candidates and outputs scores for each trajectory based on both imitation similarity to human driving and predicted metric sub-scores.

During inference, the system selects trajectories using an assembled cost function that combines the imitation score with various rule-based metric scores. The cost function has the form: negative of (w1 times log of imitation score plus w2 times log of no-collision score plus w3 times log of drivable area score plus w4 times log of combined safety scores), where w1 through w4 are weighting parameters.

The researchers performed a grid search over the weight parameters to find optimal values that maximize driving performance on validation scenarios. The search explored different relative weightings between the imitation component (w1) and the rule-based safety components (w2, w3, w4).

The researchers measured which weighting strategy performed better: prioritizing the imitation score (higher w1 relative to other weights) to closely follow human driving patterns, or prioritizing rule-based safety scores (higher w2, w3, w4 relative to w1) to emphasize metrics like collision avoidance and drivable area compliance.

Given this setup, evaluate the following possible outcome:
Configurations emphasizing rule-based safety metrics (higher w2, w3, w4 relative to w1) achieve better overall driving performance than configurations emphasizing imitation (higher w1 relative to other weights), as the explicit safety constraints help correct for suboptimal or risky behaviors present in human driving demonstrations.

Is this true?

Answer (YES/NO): YES